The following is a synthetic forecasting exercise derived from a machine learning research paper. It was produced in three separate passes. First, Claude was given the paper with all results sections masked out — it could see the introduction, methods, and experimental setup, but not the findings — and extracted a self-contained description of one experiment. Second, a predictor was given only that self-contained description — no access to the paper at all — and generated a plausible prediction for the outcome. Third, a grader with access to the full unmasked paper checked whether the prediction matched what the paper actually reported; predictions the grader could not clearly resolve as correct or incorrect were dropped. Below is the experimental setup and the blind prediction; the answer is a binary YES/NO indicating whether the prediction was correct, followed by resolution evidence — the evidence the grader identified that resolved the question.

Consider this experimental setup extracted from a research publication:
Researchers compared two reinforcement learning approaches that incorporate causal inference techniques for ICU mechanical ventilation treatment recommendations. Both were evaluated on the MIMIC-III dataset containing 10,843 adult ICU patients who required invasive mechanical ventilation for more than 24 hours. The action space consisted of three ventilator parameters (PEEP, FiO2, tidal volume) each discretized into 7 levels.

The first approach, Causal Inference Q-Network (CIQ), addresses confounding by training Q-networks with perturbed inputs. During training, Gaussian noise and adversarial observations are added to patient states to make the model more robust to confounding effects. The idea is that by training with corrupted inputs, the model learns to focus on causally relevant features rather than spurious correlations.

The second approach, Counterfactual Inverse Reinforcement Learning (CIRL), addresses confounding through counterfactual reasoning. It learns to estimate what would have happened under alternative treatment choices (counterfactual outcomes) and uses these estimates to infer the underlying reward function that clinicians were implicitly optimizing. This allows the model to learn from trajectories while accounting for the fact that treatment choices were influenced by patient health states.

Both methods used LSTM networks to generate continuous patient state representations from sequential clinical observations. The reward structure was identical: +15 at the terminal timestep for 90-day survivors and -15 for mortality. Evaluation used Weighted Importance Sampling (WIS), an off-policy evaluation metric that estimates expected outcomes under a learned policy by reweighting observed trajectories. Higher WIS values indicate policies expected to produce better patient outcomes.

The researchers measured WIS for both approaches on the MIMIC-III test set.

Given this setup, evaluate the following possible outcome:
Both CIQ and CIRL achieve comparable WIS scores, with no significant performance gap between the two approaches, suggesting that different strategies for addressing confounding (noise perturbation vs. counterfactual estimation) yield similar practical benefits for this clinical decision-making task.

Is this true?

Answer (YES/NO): YES